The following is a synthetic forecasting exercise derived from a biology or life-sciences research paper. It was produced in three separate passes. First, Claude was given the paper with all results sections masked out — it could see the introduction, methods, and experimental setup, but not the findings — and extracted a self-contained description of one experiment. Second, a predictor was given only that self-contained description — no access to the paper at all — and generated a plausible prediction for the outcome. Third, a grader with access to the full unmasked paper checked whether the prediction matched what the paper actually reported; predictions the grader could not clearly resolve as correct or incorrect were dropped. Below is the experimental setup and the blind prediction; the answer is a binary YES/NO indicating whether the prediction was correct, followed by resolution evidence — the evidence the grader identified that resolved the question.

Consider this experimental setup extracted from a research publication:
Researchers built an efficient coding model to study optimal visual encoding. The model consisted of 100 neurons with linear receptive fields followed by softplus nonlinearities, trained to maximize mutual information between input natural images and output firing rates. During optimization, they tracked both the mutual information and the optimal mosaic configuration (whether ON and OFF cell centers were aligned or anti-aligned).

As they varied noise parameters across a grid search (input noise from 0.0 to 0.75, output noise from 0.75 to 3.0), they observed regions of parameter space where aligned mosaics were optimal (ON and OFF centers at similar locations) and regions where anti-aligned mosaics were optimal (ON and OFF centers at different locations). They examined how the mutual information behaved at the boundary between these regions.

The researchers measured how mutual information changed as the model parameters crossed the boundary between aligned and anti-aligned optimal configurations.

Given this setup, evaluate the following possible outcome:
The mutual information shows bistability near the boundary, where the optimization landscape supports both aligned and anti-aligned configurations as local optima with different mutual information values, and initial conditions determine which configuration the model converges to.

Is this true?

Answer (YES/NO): NO